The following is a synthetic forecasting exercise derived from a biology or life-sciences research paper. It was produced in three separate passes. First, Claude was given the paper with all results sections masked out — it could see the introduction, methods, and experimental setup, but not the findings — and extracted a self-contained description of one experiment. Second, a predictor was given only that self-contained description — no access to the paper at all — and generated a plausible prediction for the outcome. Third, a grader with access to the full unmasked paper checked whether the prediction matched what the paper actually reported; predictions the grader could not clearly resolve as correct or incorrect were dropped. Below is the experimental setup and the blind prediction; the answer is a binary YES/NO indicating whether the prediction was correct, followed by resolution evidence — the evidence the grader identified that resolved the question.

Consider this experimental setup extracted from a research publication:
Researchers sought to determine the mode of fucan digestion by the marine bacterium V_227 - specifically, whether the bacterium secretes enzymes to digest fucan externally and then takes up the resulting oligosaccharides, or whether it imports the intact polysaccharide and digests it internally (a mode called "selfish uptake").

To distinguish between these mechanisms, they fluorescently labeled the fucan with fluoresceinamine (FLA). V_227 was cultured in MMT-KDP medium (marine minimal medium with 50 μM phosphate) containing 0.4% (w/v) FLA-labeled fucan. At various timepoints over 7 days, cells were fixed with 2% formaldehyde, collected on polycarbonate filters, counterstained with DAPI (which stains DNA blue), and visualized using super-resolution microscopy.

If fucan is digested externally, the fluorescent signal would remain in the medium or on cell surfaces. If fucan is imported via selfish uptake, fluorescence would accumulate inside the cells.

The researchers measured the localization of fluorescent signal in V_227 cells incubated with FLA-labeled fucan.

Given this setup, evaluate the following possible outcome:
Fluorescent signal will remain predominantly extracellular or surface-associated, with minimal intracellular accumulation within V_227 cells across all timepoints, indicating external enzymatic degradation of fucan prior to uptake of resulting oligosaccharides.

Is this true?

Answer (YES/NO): NO